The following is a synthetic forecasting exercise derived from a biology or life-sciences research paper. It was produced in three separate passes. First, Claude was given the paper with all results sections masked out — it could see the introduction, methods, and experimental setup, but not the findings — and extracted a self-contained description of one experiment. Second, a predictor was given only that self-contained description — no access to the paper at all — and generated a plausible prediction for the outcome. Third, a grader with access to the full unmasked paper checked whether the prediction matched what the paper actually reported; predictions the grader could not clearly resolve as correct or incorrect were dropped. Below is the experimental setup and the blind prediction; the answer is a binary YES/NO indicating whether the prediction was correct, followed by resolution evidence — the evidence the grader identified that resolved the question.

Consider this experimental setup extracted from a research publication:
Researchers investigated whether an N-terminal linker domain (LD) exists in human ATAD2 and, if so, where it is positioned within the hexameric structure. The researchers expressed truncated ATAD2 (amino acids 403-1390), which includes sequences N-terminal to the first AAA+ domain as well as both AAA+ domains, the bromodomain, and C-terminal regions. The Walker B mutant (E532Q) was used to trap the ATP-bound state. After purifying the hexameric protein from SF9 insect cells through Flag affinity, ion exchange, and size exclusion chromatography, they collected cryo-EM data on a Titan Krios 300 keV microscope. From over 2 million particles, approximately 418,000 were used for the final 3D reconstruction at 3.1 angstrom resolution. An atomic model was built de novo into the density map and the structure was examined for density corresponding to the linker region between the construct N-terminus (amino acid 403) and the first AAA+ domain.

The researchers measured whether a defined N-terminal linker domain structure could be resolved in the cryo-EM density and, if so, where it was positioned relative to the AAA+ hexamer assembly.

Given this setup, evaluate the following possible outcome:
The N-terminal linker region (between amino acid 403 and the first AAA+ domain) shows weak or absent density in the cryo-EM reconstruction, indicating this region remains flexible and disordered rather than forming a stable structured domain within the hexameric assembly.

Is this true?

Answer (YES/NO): NO